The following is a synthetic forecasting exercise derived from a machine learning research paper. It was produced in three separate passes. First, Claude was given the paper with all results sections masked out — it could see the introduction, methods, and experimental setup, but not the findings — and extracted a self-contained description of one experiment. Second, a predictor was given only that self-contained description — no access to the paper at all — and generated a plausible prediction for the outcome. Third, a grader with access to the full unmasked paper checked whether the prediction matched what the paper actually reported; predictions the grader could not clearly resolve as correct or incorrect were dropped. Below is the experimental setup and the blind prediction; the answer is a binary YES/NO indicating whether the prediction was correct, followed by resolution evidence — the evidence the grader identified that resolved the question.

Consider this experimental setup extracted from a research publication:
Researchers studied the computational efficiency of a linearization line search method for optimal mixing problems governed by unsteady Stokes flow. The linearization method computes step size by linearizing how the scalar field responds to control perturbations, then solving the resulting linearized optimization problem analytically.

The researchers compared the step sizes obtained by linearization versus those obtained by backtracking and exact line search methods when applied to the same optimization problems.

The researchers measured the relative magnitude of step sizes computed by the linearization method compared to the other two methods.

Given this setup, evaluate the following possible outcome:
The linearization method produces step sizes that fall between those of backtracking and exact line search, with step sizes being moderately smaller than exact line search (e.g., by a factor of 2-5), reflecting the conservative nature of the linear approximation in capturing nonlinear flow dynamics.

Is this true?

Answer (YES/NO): NO